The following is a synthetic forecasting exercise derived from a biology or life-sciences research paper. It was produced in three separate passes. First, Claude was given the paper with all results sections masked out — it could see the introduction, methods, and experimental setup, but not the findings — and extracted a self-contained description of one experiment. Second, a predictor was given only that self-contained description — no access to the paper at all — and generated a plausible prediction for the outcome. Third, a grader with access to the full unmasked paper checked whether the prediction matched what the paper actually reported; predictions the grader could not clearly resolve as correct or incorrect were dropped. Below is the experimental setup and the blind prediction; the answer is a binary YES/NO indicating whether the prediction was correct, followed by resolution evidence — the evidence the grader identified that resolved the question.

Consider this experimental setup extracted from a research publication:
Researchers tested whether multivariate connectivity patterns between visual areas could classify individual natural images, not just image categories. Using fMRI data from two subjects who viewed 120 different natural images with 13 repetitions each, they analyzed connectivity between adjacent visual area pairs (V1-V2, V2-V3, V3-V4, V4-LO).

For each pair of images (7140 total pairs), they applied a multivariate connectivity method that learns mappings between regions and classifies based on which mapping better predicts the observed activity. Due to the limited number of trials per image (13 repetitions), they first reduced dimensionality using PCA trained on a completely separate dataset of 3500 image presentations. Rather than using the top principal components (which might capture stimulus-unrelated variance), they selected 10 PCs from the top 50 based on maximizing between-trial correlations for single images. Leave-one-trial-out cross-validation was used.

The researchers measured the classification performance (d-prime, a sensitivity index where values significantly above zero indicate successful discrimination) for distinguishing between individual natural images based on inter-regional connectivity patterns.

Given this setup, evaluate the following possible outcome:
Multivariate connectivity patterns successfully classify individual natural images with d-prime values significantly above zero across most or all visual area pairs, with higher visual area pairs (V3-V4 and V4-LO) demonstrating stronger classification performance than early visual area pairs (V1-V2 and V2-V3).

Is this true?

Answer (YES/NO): NO